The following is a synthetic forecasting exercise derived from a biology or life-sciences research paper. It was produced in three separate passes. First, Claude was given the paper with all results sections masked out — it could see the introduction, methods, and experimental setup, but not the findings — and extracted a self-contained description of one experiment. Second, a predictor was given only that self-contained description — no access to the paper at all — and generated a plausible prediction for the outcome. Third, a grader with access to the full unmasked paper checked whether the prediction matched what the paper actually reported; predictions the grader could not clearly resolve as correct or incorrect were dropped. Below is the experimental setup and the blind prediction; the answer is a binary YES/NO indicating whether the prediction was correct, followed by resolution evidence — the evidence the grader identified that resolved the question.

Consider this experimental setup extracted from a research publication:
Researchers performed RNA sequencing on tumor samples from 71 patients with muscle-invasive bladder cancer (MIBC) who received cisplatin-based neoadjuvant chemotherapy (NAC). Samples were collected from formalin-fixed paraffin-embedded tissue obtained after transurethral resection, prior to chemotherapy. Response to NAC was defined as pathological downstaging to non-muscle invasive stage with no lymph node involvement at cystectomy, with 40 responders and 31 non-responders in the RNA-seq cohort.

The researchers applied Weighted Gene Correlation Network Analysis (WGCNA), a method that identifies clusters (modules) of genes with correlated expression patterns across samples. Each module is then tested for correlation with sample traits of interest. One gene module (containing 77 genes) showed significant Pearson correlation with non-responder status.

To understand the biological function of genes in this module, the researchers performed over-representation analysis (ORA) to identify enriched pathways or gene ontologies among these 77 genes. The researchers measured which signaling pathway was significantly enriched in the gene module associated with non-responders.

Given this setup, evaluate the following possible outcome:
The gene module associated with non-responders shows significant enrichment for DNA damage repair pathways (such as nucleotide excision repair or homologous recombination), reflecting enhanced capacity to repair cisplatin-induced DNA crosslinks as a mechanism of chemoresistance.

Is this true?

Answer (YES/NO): NO